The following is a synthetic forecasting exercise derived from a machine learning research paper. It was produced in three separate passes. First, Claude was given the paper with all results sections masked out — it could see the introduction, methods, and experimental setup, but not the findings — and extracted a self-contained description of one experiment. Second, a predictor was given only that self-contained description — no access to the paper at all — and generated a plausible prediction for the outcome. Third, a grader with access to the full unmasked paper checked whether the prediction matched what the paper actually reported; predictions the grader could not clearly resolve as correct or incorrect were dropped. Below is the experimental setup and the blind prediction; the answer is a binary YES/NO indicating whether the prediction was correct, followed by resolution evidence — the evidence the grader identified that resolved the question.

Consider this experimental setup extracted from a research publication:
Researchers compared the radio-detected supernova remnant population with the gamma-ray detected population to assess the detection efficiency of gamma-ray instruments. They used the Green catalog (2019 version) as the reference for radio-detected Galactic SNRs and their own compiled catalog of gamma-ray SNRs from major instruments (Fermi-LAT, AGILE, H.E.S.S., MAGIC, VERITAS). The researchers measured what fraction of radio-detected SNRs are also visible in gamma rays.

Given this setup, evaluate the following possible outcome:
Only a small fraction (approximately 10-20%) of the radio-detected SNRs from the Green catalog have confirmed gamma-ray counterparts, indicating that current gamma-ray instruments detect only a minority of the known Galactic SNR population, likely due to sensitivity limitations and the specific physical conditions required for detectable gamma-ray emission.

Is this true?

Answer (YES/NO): YES